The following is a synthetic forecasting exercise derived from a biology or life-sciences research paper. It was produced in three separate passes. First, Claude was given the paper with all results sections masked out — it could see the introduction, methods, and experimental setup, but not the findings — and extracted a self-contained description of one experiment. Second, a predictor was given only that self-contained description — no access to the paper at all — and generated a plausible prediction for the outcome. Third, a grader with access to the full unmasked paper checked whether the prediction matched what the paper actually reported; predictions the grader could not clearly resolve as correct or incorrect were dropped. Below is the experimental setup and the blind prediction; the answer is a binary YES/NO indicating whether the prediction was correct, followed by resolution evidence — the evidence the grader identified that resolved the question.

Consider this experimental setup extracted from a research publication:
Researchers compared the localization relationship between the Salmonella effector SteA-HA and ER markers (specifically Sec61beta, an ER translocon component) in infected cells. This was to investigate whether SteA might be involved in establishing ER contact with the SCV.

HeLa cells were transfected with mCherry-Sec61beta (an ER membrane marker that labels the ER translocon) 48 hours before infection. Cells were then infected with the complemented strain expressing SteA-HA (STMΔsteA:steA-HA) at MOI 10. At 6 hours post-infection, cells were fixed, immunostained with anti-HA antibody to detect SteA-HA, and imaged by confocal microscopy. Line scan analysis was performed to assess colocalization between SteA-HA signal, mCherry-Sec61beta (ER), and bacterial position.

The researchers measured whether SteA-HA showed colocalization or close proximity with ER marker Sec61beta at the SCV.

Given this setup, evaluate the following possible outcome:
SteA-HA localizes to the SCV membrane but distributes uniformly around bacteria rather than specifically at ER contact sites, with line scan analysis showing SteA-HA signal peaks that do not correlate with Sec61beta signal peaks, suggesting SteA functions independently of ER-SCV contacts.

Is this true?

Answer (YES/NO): NO